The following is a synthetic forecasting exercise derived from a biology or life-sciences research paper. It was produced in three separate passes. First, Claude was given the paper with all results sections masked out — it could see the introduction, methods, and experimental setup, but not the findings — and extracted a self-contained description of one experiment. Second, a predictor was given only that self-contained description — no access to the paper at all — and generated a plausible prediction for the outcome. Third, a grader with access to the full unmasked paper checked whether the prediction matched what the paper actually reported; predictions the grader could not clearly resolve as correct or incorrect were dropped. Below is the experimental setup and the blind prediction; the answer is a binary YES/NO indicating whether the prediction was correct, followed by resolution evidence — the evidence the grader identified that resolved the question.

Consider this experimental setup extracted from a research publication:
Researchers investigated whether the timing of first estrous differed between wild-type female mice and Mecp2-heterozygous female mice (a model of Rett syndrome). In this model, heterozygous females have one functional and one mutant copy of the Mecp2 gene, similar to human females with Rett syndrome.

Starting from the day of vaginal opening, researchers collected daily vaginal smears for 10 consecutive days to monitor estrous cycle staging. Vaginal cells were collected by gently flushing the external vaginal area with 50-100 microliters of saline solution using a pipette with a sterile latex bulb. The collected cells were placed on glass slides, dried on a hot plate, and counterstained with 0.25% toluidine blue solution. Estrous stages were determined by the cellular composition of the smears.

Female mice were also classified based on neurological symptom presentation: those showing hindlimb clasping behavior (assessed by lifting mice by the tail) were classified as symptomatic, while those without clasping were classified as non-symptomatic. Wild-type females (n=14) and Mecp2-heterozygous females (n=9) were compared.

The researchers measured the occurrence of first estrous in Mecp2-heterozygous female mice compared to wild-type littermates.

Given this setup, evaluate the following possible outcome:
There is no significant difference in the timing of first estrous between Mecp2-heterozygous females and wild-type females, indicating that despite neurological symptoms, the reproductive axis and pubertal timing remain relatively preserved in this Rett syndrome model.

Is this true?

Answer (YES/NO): YES